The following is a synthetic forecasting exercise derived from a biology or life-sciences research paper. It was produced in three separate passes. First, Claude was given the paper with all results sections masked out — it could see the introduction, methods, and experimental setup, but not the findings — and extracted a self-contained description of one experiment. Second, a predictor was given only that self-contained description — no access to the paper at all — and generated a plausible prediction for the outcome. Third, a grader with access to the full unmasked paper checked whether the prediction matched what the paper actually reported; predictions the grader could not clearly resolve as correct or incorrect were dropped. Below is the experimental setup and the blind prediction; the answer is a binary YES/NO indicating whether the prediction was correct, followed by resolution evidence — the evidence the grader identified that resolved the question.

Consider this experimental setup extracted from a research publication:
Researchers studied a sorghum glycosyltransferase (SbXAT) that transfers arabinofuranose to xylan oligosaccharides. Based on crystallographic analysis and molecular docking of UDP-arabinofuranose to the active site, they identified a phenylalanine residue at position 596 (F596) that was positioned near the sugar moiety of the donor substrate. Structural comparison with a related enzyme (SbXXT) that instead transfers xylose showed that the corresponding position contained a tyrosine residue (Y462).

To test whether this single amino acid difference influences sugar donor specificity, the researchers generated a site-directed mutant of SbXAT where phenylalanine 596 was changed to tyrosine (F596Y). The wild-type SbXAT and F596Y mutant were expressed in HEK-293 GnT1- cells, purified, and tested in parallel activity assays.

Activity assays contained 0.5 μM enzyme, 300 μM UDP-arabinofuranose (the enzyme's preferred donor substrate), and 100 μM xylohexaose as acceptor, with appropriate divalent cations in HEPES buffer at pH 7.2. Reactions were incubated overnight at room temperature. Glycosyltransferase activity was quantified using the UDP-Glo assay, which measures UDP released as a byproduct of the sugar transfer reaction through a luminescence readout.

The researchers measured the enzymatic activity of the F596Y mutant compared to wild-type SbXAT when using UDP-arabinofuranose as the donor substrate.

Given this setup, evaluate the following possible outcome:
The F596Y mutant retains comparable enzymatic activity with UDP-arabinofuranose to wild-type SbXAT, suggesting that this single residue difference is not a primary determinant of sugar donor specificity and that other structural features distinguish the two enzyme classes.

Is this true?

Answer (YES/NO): NO